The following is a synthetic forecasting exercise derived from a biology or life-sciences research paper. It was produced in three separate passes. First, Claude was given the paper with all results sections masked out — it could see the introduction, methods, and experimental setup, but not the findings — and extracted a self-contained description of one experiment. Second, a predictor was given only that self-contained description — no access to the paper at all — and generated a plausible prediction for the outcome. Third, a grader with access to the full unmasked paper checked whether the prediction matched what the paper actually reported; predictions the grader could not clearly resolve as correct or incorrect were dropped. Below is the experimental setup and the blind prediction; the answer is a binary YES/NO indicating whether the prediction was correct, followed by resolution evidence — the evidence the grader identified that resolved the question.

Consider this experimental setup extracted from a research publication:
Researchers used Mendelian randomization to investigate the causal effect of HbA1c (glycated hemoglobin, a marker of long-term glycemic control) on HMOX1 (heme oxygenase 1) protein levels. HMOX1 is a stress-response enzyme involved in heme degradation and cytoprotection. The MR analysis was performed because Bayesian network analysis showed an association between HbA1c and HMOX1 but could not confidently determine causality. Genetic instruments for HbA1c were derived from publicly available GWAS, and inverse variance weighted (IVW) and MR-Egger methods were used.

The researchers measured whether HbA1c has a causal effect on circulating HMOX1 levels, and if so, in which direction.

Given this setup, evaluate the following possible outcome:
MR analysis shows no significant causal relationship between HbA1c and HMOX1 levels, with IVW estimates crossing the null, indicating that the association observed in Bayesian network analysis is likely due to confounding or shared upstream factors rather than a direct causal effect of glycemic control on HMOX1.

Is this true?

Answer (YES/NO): NO